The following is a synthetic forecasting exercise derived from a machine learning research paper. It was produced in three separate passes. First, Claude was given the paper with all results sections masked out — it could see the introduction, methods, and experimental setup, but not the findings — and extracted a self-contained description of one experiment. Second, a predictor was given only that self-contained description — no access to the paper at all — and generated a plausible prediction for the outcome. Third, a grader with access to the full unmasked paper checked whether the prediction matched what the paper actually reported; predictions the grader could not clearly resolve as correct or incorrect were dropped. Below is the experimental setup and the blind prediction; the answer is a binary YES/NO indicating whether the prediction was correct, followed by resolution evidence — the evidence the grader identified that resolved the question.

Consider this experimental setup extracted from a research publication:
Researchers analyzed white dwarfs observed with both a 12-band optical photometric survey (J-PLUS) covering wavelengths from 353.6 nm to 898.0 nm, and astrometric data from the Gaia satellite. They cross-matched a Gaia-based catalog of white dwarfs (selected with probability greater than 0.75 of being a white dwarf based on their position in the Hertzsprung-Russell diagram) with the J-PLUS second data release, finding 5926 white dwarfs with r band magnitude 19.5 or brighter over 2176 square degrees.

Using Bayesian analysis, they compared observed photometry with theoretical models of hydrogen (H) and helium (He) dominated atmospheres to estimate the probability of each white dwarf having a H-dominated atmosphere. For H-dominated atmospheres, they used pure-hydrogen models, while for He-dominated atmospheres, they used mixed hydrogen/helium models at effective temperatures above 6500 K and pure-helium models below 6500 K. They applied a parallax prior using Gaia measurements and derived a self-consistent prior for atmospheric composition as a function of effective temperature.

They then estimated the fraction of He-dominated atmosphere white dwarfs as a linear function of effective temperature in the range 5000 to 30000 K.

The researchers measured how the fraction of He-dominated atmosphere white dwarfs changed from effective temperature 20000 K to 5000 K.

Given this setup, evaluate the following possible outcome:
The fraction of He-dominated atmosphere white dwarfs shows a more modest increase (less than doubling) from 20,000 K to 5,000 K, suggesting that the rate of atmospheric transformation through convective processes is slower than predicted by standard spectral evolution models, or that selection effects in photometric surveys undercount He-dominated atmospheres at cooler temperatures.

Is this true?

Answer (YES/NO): NO